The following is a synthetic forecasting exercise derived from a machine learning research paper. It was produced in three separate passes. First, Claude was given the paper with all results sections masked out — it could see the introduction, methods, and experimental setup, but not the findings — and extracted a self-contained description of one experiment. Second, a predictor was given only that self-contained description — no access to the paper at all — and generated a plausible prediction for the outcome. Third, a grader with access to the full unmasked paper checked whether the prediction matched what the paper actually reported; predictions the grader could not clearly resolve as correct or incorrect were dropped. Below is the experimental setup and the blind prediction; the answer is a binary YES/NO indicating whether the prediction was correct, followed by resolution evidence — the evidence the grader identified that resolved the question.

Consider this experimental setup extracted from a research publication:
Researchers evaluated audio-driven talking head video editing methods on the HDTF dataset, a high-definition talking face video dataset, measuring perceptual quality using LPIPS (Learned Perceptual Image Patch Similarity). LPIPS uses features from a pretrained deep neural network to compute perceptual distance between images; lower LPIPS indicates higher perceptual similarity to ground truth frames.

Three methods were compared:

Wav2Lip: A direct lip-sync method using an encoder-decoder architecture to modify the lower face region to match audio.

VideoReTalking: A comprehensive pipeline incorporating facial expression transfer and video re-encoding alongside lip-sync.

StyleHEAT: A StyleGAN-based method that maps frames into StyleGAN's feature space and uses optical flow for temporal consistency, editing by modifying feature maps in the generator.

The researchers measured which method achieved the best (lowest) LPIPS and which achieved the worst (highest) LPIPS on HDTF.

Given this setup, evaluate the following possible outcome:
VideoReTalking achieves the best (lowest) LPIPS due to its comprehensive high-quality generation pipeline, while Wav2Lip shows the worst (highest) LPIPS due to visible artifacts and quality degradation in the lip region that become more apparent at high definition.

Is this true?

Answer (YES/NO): NO